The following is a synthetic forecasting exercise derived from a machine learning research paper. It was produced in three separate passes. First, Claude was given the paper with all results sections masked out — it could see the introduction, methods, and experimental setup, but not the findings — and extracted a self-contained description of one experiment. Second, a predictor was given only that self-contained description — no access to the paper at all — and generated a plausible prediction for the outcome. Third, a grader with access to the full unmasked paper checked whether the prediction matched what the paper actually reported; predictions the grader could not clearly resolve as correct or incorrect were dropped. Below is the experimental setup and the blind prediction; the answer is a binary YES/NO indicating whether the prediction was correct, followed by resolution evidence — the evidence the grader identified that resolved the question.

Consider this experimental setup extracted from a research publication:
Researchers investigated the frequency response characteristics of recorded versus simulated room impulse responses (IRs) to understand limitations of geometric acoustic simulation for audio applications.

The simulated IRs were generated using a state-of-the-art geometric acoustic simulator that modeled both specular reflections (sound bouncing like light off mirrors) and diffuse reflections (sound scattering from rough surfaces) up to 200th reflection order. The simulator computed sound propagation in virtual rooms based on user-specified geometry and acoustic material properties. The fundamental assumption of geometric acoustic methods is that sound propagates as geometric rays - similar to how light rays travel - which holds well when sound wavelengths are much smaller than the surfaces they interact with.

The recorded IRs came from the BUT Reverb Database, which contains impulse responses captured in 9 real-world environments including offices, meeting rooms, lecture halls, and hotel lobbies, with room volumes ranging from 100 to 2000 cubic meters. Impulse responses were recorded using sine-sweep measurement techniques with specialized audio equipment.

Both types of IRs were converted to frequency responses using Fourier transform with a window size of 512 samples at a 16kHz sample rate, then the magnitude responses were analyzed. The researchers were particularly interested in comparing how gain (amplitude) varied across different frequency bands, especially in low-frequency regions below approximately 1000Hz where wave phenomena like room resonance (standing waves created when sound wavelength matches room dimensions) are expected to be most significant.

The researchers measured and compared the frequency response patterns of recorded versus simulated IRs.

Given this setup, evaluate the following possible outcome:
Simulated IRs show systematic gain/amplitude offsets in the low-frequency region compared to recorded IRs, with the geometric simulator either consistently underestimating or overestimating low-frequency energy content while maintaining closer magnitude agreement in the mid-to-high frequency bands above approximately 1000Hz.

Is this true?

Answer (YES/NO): NO